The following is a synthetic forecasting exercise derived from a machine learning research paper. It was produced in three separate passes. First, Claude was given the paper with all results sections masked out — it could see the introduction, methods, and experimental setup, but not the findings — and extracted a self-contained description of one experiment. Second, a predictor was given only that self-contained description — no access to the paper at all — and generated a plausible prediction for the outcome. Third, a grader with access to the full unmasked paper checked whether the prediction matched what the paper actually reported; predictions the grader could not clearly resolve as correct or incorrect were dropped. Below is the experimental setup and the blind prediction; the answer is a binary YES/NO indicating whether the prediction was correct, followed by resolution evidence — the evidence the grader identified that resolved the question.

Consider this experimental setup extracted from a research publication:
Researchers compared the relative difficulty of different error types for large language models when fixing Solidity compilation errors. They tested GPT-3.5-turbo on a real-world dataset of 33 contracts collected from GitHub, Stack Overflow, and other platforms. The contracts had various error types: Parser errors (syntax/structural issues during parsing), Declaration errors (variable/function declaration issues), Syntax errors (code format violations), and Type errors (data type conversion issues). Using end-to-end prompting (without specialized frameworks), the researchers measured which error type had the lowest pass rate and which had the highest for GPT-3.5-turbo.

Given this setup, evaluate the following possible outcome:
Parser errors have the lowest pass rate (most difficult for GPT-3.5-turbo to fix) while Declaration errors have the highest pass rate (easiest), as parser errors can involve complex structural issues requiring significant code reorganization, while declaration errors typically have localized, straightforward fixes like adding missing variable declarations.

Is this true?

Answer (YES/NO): NO